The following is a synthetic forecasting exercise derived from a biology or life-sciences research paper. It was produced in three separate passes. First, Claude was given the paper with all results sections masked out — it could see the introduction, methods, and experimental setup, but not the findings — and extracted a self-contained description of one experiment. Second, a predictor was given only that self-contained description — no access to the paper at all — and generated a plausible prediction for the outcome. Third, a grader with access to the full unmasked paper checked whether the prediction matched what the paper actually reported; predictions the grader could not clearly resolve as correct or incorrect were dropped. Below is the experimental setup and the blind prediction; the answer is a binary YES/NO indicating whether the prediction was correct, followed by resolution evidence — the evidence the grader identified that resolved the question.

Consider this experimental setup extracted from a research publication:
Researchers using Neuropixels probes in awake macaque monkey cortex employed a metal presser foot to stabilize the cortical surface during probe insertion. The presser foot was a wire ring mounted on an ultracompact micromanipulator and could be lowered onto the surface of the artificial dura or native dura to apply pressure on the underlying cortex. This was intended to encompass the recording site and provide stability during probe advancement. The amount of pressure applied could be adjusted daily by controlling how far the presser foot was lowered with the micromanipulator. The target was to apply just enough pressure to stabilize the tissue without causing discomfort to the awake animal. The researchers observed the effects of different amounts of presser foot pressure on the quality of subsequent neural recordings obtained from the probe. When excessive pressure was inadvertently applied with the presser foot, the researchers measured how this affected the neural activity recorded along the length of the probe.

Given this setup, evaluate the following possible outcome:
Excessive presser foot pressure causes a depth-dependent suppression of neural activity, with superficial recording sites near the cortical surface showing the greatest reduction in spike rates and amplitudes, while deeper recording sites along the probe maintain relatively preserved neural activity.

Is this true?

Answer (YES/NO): NO